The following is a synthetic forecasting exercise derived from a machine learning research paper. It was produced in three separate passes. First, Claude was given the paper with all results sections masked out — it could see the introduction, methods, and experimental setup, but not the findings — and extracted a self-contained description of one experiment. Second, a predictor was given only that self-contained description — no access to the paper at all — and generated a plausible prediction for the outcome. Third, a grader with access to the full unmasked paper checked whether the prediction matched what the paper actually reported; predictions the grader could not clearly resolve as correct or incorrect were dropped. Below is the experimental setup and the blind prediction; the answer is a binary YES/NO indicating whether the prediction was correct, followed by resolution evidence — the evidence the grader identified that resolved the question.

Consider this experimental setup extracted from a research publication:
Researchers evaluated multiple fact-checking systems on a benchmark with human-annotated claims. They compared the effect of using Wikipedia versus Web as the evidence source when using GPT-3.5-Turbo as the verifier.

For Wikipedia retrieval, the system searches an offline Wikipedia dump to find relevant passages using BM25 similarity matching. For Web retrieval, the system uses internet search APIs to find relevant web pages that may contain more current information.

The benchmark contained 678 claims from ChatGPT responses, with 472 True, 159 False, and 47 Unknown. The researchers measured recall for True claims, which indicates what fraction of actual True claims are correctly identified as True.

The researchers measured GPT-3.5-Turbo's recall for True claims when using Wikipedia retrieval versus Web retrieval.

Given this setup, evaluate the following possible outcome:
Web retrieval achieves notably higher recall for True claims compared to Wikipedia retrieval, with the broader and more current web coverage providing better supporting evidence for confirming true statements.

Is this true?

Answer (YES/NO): YES